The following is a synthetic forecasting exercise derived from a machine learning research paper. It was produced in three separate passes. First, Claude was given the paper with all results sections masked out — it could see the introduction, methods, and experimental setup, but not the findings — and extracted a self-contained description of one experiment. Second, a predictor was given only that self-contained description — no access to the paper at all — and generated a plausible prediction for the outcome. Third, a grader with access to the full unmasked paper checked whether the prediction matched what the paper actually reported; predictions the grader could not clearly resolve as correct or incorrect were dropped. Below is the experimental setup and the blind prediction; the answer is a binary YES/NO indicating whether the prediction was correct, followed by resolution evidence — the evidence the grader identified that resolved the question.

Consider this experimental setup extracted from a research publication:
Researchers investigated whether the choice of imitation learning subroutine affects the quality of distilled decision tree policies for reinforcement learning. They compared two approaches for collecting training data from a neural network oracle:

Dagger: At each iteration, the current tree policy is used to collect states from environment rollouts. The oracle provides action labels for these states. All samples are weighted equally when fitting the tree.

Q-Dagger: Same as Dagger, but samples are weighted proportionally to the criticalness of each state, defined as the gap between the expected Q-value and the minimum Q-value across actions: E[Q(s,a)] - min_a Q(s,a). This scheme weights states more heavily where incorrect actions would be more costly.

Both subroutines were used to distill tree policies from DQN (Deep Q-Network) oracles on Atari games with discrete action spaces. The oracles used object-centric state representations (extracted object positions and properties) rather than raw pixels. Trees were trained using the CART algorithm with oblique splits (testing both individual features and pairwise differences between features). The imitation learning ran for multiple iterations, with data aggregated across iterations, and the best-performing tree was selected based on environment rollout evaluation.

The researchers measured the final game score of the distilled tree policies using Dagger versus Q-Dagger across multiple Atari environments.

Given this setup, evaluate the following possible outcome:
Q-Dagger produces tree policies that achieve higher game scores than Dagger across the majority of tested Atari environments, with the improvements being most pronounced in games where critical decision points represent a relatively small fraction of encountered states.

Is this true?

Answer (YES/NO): NO